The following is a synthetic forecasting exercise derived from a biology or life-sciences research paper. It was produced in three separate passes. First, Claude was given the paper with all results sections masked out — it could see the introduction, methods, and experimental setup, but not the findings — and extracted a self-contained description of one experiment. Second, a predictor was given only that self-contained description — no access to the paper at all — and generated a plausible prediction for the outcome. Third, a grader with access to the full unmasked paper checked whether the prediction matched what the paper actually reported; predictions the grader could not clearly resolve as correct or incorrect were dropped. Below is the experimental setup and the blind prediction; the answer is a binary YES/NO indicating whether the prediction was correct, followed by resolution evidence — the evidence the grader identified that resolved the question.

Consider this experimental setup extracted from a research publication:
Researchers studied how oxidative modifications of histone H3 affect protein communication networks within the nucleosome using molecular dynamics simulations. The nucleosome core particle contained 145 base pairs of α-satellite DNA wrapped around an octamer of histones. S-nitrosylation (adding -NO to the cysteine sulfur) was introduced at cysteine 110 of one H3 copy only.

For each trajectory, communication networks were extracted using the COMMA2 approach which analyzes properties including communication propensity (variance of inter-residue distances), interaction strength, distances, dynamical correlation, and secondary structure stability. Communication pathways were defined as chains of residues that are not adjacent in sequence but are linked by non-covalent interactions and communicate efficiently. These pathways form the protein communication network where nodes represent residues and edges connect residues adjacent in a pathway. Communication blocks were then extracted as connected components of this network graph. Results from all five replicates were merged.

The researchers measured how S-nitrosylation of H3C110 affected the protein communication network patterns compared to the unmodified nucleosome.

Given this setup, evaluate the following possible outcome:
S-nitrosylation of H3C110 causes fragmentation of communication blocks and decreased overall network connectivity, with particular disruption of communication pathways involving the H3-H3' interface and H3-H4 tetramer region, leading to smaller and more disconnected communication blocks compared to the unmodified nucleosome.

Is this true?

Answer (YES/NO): NO